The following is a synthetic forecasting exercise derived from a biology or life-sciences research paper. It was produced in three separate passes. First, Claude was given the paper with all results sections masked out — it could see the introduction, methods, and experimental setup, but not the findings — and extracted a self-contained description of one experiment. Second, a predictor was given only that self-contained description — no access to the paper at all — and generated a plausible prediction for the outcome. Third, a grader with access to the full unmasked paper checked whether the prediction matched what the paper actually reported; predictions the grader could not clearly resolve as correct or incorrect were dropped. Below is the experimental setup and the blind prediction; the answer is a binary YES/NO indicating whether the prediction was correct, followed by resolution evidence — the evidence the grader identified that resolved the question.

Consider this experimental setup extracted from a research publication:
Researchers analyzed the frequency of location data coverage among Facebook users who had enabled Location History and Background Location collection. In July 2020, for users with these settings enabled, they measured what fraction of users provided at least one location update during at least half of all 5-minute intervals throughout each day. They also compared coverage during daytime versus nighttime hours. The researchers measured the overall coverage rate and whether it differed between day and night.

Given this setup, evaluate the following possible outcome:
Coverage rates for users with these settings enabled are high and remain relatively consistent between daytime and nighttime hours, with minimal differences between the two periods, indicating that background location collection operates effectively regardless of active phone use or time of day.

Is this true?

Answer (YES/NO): NO